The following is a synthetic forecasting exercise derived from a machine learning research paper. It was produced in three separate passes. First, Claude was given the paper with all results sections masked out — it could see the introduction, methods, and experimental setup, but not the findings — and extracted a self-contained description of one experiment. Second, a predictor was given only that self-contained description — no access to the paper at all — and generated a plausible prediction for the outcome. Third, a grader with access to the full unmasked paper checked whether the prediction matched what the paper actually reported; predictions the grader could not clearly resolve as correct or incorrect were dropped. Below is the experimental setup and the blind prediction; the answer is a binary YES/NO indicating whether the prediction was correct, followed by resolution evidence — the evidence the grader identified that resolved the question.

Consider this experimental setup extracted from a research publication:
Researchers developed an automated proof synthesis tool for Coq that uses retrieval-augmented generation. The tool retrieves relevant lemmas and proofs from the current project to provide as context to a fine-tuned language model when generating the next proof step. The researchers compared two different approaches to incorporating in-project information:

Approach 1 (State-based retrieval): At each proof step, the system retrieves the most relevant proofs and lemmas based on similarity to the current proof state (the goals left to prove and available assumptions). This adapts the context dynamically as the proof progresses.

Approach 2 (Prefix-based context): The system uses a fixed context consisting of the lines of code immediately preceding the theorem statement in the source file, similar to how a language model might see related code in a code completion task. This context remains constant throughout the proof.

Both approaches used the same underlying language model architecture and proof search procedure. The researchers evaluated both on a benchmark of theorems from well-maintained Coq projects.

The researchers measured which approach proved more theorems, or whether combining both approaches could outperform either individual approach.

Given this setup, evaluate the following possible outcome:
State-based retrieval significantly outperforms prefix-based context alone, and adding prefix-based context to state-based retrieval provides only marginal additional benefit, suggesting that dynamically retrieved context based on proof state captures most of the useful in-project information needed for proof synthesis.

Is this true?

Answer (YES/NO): NO